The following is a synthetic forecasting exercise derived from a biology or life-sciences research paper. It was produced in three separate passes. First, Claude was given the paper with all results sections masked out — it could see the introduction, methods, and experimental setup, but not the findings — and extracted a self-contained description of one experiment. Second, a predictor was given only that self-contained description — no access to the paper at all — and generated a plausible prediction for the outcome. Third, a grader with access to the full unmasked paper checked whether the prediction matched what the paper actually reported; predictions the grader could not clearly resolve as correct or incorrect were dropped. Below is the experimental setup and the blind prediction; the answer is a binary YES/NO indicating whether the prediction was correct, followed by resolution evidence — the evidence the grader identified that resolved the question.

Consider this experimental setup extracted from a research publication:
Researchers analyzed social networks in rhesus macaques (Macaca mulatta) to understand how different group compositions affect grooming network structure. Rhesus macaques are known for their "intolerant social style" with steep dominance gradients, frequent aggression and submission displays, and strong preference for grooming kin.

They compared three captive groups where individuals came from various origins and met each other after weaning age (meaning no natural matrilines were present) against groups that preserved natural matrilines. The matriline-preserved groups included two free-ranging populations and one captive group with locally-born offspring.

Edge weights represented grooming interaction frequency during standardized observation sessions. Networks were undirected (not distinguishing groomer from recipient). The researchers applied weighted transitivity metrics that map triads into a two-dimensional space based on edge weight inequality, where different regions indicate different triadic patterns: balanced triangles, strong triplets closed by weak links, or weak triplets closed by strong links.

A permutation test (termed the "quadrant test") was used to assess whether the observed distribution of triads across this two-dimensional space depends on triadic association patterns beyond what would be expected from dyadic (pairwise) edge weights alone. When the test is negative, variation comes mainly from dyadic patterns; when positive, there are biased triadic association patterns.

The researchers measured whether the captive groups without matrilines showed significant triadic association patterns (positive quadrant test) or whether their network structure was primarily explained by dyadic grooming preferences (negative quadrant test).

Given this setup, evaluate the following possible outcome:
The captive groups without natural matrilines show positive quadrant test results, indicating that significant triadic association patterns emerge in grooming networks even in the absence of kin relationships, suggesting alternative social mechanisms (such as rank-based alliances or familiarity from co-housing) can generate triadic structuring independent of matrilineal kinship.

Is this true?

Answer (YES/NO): NO